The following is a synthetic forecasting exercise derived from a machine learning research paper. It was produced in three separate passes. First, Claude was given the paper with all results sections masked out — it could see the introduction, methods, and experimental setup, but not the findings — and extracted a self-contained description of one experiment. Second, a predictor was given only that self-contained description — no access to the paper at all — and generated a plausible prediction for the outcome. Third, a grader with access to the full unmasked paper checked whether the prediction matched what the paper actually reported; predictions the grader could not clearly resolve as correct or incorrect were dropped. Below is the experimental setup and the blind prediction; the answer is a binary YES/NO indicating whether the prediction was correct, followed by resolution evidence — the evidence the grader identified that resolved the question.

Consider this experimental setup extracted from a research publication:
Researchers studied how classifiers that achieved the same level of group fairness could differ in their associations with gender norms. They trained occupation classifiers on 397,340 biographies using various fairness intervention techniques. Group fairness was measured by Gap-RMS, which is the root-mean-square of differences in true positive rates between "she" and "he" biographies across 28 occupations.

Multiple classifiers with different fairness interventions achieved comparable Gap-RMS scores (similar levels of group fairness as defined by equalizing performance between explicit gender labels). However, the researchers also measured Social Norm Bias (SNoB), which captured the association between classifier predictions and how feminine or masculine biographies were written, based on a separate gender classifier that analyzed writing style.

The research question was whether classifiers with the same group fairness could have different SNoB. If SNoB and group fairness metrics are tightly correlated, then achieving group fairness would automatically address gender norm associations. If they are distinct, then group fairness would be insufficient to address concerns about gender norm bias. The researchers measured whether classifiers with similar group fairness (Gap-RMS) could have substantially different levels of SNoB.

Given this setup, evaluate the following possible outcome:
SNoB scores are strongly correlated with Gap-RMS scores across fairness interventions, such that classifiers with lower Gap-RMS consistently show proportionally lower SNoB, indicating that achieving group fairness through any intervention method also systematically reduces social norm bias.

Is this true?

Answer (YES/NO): NO